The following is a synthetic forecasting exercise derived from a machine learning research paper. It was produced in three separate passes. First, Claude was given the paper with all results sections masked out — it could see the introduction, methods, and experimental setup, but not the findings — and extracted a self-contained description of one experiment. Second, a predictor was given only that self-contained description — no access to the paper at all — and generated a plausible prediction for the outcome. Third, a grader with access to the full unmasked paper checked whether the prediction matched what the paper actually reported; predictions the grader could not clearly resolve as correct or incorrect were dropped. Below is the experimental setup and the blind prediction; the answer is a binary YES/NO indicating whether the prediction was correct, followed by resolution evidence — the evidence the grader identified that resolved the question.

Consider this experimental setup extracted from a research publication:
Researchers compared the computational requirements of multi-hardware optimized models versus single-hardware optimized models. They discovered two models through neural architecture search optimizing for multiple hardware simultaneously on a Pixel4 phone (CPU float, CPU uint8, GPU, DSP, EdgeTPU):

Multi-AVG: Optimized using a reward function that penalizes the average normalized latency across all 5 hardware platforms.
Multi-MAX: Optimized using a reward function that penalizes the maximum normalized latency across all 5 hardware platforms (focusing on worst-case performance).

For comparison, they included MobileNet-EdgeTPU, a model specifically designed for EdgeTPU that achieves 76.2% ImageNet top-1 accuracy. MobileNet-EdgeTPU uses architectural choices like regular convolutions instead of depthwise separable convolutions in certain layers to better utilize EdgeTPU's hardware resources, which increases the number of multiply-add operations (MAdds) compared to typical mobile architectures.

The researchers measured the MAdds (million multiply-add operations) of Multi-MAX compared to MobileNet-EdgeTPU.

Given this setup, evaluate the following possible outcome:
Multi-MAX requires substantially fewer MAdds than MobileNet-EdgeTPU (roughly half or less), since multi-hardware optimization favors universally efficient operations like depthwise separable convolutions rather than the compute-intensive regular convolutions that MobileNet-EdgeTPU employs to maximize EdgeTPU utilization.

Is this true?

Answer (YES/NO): YES